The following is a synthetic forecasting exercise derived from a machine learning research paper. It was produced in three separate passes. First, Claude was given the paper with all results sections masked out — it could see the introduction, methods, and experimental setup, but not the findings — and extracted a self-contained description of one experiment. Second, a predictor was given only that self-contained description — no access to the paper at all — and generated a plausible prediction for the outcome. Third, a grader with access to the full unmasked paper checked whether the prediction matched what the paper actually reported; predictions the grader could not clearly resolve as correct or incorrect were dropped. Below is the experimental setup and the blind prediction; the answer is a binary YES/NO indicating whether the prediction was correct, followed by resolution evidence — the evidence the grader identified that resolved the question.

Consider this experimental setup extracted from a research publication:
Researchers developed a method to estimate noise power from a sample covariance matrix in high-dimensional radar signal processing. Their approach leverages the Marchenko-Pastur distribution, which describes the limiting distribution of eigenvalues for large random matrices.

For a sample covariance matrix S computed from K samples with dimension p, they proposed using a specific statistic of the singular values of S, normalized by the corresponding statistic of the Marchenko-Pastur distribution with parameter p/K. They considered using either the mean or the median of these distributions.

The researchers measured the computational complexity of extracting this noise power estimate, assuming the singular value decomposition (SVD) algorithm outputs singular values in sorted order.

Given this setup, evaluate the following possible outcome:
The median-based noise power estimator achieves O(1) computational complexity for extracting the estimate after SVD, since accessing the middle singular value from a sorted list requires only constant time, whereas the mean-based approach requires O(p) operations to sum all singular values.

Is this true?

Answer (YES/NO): YES